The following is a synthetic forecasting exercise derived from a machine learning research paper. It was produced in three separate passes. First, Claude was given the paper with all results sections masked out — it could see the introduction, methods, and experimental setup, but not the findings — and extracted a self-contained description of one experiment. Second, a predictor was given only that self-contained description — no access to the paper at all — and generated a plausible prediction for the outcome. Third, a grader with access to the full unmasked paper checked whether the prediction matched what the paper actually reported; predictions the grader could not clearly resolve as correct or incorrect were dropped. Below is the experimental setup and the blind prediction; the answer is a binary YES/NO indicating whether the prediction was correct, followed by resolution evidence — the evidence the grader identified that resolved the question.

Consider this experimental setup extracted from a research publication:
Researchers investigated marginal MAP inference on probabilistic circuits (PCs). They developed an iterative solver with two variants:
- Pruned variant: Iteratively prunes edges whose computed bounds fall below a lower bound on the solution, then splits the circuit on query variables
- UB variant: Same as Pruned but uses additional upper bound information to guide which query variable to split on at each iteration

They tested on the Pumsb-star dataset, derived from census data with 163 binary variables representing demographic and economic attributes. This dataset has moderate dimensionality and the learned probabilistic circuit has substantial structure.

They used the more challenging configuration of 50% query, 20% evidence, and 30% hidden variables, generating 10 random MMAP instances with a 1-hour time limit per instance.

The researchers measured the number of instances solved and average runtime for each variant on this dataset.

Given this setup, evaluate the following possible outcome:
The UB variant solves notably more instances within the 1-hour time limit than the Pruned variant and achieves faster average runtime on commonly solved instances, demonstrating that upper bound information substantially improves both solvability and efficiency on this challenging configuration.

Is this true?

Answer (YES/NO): NO